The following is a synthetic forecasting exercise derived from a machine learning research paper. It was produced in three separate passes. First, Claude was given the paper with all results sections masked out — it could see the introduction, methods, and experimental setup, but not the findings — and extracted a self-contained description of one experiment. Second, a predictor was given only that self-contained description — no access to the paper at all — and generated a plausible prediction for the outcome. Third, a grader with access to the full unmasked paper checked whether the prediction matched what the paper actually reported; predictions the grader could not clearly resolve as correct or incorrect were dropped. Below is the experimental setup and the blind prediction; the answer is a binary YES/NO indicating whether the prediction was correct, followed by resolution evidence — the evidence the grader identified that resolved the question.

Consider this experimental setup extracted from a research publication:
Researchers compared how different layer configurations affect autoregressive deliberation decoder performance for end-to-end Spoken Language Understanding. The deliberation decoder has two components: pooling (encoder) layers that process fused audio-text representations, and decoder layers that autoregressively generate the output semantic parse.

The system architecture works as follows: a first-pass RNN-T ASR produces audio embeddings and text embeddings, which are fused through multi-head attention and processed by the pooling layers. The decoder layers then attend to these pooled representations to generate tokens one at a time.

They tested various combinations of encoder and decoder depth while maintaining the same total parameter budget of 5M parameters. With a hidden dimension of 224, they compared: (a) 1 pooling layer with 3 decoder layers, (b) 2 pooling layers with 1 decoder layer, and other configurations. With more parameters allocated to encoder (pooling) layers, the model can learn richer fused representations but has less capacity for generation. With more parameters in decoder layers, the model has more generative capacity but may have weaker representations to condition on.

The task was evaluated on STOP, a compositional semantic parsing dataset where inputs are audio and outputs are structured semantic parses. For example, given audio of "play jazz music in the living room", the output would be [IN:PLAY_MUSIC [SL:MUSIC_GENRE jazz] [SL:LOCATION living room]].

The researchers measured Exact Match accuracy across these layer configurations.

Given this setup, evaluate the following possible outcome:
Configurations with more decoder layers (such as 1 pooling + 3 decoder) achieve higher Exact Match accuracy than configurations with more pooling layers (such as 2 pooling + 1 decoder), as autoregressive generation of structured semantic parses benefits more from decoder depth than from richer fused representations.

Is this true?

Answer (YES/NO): NO